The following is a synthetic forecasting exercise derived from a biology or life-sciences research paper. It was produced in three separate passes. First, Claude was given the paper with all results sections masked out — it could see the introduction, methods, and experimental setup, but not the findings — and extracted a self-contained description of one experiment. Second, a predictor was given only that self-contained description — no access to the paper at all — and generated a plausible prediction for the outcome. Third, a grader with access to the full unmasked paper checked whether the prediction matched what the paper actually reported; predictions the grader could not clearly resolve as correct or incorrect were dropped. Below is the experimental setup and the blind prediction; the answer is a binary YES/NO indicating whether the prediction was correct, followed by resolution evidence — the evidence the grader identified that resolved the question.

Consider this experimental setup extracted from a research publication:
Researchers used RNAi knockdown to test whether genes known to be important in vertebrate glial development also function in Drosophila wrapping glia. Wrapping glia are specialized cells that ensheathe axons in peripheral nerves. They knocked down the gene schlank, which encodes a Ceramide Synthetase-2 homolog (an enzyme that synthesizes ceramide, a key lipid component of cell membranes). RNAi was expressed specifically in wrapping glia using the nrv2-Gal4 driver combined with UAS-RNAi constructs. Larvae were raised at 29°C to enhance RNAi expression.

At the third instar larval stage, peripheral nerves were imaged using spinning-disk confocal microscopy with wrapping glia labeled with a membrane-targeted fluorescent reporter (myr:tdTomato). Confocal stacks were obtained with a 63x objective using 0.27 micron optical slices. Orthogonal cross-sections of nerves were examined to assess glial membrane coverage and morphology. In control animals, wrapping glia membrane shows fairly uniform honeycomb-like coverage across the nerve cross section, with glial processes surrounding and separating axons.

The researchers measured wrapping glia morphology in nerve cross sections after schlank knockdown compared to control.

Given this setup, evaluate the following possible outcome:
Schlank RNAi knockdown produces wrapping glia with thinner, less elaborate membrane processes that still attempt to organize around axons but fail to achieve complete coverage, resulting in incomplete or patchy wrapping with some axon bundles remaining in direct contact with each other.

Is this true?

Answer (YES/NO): NO